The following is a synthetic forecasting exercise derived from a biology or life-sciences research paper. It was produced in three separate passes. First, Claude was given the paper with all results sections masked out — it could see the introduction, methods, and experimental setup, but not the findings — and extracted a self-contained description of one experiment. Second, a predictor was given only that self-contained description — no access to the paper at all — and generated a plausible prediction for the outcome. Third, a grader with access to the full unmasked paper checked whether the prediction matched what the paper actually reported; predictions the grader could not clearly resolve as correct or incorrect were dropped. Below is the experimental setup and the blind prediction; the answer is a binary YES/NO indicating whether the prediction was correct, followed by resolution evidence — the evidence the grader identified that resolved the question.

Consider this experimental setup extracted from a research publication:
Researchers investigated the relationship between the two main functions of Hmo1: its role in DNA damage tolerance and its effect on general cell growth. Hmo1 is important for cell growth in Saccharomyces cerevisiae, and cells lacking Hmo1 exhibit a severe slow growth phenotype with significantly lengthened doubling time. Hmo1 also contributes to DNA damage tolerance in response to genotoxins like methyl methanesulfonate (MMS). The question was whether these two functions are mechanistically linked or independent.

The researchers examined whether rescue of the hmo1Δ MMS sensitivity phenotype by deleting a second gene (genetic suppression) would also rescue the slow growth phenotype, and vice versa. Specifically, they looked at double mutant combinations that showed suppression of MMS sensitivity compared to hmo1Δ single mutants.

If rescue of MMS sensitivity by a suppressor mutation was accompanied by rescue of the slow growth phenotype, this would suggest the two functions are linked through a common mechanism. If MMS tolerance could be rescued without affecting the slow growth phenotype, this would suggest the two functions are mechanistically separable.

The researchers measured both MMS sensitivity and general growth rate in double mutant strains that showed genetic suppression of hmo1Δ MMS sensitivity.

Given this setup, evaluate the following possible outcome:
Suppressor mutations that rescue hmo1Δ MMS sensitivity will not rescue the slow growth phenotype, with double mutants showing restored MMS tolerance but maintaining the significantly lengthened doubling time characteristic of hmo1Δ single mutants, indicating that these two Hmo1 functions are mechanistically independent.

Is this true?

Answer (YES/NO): YES